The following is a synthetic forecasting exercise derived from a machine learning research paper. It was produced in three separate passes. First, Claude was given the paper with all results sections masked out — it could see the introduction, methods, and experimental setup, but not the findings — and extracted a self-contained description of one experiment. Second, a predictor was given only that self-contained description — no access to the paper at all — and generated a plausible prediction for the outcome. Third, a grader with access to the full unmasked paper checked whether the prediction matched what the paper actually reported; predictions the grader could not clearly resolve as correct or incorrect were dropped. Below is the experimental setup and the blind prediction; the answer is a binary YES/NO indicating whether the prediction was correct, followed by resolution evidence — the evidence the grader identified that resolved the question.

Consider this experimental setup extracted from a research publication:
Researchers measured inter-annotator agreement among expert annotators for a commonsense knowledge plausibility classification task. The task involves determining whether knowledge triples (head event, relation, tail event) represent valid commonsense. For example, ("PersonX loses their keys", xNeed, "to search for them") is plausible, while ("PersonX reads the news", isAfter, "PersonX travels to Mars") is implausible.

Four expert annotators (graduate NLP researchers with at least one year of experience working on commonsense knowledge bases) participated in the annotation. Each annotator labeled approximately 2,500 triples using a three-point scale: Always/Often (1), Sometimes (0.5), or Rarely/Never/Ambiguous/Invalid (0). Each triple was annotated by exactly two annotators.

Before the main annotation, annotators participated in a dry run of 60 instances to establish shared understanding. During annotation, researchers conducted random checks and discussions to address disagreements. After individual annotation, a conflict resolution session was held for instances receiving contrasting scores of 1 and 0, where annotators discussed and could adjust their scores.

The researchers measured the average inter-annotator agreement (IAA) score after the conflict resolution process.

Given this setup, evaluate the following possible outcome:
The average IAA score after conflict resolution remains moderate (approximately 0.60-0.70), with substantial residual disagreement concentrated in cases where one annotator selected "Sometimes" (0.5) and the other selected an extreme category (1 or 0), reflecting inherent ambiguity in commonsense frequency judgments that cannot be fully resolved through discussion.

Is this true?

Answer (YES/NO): NO